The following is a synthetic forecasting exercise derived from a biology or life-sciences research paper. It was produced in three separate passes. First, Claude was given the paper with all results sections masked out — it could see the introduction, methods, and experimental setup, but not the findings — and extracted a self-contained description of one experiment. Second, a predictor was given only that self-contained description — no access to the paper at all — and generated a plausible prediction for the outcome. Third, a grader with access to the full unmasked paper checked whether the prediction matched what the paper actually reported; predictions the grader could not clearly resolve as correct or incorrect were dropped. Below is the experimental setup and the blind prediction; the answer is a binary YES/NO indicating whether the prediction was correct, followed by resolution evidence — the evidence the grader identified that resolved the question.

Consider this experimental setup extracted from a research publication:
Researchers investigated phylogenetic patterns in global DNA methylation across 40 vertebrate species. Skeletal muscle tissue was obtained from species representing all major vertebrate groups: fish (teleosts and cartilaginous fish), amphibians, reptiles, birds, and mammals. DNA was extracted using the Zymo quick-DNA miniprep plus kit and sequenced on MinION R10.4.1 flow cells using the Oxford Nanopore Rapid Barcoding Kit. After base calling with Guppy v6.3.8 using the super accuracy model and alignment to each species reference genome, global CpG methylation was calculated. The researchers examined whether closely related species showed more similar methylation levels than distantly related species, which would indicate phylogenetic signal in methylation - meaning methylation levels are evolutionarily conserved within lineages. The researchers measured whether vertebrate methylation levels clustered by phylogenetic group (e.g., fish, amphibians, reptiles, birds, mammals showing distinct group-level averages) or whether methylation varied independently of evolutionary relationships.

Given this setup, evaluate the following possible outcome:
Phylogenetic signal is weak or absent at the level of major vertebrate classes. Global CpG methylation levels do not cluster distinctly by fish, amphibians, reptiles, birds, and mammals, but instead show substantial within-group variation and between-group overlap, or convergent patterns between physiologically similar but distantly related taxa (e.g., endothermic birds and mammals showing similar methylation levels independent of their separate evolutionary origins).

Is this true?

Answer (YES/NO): NO